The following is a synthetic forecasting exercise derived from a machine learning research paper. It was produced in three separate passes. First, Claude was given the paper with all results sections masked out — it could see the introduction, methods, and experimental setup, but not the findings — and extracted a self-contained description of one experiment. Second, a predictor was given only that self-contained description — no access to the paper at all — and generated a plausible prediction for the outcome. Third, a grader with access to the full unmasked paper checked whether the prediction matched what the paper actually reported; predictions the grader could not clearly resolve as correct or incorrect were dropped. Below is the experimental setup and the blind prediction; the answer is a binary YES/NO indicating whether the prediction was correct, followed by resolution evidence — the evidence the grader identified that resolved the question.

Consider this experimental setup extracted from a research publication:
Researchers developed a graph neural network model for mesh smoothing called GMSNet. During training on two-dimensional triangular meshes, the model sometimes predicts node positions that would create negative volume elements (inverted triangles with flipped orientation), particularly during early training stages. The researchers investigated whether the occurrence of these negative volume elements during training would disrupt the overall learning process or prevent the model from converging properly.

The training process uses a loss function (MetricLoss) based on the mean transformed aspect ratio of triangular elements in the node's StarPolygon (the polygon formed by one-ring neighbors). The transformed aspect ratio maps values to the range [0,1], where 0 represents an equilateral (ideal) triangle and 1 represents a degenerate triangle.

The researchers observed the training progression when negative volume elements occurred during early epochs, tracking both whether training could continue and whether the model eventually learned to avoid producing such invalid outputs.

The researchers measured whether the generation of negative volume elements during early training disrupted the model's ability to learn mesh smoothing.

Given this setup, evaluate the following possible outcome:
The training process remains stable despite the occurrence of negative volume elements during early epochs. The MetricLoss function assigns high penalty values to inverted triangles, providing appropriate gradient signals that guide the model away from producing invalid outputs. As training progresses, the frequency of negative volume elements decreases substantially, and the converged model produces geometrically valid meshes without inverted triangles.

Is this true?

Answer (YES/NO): NO